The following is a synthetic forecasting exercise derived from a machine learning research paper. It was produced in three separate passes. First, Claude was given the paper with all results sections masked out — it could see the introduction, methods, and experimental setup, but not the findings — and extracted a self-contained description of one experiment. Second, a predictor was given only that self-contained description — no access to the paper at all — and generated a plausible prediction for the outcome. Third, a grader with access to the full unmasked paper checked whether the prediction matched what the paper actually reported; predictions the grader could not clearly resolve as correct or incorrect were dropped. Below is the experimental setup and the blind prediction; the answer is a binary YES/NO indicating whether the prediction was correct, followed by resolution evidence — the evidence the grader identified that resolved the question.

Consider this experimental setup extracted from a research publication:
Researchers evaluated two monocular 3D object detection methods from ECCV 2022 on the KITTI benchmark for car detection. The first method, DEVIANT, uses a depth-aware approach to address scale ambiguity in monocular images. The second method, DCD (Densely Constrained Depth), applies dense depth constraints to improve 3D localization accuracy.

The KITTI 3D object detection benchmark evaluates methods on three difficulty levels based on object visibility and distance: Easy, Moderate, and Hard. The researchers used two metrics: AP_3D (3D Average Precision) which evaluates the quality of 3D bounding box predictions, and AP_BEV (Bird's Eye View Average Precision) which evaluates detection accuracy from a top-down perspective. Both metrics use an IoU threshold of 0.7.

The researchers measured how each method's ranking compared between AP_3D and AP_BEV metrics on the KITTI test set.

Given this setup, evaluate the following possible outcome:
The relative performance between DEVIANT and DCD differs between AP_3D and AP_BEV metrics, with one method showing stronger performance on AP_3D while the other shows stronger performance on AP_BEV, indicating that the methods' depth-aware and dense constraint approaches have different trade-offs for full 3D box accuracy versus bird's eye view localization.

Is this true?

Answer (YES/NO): NO